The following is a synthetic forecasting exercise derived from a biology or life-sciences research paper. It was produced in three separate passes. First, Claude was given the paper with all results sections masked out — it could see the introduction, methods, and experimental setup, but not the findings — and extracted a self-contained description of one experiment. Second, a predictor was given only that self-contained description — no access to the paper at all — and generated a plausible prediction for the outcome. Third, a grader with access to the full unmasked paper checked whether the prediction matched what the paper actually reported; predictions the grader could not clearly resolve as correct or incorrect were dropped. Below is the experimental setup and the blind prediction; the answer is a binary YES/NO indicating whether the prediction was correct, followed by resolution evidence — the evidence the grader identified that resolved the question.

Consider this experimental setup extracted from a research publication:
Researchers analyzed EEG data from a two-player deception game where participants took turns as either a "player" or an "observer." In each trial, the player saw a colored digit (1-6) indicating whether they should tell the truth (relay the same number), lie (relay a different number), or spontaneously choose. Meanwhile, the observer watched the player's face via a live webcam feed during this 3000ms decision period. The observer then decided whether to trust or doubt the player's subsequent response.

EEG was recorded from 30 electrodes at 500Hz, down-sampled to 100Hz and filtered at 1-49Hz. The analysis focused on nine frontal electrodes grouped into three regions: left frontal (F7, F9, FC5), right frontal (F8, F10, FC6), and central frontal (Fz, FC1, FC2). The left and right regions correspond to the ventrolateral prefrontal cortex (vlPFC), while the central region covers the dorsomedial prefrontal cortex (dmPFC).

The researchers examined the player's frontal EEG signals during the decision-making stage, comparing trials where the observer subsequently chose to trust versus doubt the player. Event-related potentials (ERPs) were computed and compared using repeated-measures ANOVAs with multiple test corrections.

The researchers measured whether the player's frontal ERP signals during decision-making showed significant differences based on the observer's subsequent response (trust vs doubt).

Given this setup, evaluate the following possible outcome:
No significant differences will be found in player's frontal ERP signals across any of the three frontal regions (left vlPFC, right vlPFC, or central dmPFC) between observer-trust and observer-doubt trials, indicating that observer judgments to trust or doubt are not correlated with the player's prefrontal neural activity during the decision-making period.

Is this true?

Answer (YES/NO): NO